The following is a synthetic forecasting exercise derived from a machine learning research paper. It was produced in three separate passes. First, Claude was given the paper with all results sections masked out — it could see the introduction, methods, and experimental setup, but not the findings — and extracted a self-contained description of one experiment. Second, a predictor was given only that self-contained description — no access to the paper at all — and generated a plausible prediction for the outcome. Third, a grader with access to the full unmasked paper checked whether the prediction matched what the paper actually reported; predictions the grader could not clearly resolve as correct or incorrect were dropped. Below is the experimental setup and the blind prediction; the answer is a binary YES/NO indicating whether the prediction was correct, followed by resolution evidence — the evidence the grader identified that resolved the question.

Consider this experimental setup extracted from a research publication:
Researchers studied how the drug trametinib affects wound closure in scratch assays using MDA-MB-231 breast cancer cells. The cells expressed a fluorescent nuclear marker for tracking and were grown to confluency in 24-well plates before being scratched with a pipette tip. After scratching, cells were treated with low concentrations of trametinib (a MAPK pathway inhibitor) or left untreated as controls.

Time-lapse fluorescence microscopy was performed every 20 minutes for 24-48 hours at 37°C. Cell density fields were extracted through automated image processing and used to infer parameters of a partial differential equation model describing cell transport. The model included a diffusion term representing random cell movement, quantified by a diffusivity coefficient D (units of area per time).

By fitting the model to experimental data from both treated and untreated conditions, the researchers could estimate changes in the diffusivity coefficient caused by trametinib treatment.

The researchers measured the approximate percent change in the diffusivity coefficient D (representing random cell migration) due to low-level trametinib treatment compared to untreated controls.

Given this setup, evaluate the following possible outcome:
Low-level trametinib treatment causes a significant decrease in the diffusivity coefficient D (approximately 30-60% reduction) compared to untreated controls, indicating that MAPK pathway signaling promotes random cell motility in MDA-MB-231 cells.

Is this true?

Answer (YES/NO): NO